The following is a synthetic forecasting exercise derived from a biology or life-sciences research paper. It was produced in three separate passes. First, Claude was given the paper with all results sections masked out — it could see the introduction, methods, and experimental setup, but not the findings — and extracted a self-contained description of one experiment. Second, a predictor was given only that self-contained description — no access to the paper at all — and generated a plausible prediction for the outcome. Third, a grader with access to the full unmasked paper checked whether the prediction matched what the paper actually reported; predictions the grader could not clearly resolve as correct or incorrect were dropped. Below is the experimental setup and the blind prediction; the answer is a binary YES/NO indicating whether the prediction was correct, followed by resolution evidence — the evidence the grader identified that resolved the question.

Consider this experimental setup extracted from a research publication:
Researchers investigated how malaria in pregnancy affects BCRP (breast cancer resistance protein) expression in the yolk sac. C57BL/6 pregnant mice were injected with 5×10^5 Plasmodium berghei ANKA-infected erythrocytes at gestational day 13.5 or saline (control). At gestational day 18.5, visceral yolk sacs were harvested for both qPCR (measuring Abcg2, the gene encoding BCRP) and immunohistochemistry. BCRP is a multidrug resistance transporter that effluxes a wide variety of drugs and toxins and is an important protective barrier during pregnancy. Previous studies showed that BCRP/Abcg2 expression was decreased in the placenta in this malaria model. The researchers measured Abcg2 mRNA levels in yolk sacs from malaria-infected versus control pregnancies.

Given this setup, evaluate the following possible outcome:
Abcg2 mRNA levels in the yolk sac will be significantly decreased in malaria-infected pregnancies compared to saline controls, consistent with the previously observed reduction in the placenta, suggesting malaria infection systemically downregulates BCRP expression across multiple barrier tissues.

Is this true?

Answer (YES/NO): NO